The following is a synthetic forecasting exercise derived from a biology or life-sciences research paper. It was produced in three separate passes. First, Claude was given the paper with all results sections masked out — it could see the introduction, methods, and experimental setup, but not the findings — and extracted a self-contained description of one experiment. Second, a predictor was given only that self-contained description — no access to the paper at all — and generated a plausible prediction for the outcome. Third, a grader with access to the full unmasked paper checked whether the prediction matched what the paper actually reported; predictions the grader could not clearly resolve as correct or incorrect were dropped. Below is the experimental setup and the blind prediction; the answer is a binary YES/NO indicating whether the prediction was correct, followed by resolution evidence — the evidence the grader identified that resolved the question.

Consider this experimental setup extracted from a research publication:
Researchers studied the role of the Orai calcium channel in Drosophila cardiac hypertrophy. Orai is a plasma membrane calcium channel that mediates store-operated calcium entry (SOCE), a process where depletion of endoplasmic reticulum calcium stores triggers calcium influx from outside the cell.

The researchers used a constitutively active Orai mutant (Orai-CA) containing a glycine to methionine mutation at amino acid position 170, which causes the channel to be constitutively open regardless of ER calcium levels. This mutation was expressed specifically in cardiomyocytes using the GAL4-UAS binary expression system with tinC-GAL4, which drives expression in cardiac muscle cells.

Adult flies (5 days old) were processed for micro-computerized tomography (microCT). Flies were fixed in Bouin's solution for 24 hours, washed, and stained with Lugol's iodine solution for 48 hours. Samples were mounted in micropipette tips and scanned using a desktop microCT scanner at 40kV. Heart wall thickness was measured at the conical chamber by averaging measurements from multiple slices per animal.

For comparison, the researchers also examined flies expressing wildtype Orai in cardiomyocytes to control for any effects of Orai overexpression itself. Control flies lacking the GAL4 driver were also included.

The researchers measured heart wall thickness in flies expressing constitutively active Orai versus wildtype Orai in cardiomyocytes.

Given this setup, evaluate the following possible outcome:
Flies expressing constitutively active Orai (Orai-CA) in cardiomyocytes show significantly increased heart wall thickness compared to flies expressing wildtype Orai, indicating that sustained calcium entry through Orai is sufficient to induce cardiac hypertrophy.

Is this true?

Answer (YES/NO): YES